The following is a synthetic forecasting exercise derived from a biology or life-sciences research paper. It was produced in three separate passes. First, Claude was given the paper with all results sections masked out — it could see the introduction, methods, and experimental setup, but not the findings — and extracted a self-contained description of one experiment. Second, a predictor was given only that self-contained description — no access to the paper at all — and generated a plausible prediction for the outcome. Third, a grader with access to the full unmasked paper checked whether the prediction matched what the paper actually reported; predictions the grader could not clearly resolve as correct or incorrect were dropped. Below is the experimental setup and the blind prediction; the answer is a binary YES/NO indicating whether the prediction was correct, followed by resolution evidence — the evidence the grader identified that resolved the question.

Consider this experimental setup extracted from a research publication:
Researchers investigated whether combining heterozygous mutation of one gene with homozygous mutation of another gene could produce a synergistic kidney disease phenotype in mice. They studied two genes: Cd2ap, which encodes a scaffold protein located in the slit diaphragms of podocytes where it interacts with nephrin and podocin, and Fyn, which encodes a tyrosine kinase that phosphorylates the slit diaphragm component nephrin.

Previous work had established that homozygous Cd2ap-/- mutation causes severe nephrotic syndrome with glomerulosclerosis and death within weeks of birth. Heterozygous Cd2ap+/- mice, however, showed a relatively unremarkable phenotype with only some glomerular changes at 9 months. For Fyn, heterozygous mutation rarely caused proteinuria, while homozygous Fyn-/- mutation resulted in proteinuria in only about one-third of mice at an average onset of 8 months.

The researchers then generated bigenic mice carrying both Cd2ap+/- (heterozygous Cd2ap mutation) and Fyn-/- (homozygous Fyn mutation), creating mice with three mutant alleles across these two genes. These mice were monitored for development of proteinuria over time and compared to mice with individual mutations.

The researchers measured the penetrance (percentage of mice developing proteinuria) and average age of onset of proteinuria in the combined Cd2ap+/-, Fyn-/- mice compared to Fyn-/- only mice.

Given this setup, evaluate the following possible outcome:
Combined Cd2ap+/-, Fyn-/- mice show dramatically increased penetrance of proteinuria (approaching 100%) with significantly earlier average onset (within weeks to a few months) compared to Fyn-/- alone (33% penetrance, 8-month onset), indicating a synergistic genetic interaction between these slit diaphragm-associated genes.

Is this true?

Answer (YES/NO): NO